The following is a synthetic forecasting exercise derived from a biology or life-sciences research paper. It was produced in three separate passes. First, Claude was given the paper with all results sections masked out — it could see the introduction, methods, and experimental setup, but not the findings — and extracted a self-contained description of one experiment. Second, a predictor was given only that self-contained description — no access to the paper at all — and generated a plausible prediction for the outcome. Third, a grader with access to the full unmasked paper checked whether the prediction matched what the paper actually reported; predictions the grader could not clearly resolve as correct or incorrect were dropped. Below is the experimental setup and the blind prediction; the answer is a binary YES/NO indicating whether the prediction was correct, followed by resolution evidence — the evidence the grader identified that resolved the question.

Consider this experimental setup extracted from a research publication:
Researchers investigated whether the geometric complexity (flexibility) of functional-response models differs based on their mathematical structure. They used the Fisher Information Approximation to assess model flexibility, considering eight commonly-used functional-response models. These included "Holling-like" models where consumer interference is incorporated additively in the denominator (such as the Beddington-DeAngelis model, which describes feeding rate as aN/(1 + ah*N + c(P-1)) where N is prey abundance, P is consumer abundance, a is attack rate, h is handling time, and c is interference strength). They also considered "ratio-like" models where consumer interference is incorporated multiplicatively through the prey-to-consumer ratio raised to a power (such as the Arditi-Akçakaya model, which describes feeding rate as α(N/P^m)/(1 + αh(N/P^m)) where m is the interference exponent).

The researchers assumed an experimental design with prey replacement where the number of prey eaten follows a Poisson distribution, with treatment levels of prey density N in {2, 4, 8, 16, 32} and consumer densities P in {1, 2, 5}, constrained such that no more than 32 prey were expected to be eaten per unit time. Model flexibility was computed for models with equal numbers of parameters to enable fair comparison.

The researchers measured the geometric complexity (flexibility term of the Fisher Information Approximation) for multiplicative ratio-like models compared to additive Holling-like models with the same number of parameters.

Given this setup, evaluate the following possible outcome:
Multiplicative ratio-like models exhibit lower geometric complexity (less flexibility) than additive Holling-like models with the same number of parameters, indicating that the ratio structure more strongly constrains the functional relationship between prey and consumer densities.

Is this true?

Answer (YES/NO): NO